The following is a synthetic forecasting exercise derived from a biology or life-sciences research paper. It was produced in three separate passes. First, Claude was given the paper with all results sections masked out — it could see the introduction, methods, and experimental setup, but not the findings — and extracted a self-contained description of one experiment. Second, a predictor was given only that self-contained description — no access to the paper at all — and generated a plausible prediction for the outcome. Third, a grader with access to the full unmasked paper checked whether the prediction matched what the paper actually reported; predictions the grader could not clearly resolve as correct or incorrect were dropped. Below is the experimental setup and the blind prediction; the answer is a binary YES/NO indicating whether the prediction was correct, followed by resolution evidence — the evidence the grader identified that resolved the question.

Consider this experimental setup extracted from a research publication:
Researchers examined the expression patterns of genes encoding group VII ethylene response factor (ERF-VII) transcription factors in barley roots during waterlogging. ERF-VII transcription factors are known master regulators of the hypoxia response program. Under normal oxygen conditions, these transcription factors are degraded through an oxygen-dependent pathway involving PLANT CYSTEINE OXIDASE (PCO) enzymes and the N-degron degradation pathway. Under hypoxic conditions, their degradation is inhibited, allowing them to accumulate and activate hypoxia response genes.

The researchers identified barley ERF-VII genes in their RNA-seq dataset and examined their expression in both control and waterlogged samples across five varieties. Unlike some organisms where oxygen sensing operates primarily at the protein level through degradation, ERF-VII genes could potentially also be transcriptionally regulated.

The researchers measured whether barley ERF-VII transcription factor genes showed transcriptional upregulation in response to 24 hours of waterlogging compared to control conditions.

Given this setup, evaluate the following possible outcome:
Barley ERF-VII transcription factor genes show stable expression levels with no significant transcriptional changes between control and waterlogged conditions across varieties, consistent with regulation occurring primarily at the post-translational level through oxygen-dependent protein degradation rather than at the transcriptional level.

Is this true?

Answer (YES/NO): NO